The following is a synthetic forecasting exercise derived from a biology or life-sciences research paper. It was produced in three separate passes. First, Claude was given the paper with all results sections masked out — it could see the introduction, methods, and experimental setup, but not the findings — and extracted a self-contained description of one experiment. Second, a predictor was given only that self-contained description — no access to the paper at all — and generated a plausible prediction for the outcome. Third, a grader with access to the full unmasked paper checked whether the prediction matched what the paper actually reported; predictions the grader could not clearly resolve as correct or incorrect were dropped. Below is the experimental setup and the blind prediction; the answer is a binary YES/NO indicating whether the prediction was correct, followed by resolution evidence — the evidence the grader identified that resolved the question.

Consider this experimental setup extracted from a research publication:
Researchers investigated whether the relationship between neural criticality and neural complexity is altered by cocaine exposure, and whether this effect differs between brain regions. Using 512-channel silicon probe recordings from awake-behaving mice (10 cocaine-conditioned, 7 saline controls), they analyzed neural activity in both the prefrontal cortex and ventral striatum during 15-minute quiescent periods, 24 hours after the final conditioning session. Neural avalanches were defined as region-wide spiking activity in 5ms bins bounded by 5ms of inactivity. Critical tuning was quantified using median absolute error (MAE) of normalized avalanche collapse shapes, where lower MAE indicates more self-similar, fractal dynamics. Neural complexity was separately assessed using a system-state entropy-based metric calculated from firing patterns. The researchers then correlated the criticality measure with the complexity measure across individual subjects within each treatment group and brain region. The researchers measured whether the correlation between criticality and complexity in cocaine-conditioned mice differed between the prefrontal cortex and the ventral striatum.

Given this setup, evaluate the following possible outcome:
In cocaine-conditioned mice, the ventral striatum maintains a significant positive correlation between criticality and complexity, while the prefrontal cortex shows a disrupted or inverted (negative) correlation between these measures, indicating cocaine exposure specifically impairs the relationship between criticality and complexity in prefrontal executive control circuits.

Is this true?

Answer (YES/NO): NO